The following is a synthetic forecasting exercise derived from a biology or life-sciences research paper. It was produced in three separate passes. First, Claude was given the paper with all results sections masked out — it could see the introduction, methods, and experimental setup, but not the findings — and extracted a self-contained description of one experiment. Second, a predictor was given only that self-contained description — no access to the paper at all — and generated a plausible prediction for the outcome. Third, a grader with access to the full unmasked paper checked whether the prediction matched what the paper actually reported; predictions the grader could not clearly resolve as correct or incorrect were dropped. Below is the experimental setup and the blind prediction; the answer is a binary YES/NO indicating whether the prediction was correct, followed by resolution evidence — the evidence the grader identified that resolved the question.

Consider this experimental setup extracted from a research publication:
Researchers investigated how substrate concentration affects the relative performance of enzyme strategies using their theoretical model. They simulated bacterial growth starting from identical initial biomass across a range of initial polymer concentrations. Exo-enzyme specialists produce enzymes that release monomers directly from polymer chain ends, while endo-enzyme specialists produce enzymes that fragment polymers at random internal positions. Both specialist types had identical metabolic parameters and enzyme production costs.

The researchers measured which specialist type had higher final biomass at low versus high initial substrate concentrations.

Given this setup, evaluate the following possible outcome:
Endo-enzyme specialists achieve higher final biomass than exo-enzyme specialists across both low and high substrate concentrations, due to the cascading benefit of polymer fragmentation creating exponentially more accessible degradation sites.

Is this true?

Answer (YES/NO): NO